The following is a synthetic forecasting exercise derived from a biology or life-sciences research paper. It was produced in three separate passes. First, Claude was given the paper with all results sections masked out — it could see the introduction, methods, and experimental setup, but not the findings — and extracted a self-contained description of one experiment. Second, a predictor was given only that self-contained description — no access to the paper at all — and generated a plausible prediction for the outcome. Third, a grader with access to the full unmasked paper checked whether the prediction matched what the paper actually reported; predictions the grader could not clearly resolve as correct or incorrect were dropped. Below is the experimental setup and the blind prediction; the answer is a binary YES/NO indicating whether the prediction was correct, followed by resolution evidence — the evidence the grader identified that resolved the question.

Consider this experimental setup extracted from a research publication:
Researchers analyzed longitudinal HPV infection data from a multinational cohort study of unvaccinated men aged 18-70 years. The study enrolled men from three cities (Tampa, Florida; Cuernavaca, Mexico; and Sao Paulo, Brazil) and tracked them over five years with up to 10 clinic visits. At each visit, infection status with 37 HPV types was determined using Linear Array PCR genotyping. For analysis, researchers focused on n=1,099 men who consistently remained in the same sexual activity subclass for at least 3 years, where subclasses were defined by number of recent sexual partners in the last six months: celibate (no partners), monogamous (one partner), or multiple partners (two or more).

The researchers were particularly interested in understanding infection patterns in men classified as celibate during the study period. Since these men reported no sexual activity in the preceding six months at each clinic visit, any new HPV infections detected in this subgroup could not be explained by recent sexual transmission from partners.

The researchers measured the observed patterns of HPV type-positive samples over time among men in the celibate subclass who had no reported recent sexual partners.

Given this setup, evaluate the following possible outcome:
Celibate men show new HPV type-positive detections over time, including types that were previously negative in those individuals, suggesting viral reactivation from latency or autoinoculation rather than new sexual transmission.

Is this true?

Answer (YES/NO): YES